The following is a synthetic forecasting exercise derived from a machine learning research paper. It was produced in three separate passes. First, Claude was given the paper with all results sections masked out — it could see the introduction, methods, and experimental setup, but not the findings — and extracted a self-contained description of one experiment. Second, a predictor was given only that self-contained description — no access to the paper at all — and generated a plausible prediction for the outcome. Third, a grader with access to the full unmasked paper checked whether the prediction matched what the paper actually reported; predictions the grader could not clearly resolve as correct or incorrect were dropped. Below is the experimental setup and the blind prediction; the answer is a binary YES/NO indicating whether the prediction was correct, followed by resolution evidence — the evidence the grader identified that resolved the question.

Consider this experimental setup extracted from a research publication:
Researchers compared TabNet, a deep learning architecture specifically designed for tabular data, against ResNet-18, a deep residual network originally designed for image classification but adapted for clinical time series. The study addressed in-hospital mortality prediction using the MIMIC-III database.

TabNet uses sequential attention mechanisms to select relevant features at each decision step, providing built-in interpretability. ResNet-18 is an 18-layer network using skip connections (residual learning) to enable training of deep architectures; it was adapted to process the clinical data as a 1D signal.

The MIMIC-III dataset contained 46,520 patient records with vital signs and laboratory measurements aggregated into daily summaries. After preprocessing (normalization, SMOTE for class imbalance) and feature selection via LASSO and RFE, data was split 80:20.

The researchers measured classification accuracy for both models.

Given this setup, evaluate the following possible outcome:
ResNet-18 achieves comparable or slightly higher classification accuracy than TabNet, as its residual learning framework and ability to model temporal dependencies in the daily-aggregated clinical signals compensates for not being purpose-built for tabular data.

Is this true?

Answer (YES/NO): NO